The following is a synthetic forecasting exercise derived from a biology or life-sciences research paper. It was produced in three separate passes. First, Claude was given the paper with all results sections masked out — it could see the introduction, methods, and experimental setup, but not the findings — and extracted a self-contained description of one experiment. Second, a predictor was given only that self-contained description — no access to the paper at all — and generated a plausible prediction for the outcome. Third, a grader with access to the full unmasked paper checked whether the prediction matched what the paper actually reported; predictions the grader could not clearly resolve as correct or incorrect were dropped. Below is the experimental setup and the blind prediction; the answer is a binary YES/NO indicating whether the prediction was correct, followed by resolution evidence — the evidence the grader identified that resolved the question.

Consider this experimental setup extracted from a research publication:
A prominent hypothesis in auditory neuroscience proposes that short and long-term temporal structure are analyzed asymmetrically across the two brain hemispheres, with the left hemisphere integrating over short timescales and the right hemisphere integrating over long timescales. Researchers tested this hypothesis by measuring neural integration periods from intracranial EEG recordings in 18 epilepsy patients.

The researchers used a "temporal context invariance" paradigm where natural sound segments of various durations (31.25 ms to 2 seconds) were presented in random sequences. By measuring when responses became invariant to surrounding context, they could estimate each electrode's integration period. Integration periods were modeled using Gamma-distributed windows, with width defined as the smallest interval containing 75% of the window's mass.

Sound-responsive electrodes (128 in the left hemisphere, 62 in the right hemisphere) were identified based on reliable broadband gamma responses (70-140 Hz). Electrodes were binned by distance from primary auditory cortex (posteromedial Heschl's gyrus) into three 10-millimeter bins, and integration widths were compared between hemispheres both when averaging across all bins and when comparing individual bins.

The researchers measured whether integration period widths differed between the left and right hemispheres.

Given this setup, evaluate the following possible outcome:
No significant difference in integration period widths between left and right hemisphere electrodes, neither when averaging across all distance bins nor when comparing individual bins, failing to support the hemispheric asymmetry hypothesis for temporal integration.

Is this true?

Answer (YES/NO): YES